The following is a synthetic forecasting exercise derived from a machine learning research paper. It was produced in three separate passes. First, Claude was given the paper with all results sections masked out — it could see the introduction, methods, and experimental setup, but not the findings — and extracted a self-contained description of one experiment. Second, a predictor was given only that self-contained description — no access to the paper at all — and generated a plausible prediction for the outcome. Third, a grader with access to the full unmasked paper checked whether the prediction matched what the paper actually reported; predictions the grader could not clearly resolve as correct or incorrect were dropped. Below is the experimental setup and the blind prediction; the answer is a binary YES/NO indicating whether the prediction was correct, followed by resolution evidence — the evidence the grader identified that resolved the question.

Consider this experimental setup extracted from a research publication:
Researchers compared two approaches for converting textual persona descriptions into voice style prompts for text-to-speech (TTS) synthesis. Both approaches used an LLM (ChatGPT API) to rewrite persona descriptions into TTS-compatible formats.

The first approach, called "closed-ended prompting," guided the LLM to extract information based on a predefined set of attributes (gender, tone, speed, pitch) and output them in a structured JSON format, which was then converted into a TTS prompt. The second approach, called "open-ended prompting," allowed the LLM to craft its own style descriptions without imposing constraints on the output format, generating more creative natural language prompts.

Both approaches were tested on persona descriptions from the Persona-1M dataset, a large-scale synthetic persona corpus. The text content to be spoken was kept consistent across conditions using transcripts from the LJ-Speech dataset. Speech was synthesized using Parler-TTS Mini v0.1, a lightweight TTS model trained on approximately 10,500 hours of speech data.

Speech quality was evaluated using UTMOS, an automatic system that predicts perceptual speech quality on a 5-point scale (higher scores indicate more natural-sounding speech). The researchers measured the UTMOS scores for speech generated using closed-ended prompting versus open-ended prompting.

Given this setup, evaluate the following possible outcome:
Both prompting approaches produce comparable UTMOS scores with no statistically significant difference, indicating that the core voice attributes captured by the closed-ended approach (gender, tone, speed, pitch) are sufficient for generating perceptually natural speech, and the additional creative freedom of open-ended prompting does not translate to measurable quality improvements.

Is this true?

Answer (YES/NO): NO